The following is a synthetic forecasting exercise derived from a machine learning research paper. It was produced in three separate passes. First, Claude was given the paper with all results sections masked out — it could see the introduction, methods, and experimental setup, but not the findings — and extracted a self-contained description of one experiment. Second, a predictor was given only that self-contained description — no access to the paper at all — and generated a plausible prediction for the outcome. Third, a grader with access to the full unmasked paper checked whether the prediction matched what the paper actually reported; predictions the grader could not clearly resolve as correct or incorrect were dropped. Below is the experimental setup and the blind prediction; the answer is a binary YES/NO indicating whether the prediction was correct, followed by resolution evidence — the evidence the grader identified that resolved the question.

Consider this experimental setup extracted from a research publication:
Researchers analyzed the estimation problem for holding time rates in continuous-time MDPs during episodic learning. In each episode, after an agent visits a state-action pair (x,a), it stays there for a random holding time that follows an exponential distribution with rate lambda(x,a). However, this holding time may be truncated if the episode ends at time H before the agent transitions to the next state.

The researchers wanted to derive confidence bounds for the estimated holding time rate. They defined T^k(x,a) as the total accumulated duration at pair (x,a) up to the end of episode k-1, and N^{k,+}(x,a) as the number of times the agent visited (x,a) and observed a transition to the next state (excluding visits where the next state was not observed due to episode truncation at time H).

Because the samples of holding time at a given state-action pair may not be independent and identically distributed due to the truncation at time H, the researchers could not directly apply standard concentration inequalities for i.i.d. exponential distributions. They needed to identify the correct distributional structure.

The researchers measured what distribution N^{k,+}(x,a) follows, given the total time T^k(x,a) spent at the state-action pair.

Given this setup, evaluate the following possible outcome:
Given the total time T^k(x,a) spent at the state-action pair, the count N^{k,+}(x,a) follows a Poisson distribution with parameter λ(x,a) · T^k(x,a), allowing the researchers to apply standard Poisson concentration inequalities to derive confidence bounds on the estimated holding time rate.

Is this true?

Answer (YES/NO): YES